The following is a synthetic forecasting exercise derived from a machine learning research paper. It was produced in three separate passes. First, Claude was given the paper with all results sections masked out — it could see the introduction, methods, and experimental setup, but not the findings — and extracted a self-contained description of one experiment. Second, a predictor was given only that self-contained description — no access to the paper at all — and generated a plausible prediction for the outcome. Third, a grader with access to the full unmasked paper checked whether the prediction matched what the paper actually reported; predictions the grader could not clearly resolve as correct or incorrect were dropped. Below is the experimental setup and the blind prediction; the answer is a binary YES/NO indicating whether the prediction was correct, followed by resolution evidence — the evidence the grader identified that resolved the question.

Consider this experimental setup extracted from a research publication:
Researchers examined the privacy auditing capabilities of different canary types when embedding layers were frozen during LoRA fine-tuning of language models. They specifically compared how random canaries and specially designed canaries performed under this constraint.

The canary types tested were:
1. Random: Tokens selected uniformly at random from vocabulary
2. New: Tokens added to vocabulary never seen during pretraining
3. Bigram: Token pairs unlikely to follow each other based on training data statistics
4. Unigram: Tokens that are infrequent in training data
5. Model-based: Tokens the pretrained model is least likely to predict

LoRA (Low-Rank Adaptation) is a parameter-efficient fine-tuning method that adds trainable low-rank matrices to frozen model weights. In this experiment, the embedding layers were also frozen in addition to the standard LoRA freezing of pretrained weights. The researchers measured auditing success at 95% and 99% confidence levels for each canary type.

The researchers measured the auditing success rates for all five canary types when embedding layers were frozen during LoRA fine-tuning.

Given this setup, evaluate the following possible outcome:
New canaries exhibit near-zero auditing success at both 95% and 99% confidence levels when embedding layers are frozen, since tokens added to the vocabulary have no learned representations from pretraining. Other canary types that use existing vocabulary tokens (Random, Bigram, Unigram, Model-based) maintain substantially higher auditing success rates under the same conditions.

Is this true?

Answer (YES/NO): NO